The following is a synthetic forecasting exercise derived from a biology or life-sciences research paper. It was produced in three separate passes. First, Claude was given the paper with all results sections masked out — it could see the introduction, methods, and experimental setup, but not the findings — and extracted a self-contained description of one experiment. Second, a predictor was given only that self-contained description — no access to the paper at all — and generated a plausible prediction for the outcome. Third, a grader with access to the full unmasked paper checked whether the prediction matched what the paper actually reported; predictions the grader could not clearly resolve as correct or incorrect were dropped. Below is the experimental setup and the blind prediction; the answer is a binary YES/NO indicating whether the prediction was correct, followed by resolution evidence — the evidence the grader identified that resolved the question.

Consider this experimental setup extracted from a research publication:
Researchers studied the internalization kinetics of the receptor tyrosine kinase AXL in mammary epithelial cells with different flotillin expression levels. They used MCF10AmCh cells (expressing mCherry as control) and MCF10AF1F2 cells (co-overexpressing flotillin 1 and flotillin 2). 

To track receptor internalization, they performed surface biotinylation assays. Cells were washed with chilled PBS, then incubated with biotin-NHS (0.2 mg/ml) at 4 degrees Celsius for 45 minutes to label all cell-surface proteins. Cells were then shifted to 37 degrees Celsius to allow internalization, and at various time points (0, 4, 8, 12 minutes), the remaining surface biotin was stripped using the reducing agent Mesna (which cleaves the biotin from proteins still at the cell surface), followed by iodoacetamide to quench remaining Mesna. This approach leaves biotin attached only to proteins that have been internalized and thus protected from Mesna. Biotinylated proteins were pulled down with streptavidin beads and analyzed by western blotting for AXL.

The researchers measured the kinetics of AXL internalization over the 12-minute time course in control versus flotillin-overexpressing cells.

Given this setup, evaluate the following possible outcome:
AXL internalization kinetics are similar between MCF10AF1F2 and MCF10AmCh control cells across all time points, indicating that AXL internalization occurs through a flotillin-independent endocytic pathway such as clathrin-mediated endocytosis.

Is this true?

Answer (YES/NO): NO